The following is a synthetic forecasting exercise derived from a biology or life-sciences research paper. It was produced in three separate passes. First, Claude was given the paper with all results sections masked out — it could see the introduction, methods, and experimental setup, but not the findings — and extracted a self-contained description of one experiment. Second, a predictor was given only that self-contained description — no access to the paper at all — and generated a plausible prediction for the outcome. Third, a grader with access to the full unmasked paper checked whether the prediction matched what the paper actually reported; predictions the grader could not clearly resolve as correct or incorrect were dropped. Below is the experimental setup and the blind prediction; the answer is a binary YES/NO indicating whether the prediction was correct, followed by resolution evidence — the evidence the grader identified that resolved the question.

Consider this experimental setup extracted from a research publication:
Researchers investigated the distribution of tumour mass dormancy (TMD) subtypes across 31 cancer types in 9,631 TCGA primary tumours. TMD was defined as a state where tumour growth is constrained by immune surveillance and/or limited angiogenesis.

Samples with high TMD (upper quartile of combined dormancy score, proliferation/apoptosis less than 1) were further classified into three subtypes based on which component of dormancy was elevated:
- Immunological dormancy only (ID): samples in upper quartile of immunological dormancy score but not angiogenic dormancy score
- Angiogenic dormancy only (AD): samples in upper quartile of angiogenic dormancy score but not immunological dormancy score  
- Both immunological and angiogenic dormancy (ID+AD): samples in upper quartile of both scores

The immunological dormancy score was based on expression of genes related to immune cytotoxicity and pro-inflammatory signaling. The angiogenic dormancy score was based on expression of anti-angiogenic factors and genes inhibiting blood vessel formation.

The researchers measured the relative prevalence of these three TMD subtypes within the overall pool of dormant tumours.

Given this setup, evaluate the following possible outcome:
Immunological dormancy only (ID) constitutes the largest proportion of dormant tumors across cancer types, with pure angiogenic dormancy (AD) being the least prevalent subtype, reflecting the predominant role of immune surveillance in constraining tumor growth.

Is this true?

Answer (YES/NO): NO